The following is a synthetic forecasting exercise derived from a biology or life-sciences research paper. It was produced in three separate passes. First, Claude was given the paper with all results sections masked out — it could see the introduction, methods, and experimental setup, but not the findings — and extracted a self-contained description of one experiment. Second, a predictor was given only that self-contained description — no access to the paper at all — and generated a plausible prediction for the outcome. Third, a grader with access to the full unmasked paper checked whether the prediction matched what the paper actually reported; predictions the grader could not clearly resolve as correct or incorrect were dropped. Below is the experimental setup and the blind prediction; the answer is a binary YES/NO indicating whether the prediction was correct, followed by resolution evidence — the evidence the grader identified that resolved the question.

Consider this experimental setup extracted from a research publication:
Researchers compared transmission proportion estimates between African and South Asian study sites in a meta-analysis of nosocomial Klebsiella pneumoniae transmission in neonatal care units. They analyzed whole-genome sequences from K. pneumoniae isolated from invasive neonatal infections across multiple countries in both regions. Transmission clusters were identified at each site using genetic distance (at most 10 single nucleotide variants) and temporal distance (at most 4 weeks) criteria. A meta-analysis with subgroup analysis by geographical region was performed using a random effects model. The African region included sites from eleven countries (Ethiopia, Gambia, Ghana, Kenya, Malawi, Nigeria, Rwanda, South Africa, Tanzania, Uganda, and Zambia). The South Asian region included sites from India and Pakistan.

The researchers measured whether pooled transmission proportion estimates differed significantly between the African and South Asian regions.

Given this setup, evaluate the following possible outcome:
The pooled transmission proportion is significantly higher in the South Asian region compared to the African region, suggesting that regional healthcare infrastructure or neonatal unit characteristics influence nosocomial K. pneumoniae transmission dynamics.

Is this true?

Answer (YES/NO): NO